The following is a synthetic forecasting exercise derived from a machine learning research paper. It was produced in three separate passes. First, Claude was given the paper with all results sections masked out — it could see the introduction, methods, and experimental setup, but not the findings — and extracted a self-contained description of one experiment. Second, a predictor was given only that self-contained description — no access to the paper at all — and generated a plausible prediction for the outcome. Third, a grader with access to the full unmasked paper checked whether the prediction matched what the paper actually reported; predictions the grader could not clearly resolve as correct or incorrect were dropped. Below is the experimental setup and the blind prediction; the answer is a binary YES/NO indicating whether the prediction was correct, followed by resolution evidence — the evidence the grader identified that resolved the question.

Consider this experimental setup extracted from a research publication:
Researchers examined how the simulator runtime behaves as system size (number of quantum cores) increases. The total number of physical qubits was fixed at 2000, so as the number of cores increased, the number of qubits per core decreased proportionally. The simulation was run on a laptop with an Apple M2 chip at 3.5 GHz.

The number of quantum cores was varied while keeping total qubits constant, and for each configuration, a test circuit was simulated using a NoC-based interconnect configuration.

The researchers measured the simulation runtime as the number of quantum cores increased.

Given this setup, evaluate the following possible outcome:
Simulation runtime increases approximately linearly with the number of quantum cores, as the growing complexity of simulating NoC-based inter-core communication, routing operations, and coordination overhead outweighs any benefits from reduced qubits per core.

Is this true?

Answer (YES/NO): NO